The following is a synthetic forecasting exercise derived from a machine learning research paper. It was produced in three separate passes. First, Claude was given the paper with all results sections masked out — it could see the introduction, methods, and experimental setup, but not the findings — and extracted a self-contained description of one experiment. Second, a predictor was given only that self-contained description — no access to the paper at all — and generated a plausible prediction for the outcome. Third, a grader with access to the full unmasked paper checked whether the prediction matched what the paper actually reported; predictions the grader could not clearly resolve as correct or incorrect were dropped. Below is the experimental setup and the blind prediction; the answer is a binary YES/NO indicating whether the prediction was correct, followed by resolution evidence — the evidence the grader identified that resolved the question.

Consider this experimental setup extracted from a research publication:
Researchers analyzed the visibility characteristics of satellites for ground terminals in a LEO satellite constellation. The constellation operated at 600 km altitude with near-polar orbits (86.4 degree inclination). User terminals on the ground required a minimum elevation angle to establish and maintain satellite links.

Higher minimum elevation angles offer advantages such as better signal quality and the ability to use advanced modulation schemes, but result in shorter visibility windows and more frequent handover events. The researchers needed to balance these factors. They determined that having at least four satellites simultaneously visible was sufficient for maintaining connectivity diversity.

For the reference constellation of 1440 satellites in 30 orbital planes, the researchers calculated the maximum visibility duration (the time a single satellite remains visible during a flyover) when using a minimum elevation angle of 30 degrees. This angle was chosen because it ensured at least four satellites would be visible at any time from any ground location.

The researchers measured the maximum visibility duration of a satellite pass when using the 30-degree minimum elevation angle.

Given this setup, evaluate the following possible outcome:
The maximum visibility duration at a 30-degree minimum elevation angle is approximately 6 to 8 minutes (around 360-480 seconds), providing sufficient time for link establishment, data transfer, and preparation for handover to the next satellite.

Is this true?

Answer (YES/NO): NO